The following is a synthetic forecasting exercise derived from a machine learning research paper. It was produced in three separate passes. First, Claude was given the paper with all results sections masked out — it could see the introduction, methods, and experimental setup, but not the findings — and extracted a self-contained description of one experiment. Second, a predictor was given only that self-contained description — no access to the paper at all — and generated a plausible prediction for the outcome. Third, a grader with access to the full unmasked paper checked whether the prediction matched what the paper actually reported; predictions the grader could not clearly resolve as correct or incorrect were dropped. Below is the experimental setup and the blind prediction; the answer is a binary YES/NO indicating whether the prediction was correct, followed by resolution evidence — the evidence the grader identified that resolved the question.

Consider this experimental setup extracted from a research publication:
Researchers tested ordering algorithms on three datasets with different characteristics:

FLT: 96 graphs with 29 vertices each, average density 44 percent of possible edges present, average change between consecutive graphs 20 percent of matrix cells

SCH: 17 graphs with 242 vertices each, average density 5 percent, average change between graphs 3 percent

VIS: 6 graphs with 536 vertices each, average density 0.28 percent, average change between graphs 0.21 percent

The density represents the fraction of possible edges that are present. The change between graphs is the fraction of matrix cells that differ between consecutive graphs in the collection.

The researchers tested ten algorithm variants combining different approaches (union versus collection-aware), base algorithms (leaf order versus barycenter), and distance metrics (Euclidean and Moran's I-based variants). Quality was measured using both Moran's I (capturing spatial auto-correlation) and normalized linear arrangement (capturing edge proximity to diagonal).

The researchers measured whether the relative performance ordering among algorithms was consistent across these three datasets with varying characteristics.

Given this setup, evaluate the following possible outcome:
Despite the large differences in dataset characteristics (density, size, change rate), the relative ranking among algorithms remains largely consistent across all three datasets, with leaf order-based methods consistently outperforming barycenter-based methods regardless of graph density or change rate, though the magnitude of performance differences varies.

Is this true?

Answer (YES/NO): NO